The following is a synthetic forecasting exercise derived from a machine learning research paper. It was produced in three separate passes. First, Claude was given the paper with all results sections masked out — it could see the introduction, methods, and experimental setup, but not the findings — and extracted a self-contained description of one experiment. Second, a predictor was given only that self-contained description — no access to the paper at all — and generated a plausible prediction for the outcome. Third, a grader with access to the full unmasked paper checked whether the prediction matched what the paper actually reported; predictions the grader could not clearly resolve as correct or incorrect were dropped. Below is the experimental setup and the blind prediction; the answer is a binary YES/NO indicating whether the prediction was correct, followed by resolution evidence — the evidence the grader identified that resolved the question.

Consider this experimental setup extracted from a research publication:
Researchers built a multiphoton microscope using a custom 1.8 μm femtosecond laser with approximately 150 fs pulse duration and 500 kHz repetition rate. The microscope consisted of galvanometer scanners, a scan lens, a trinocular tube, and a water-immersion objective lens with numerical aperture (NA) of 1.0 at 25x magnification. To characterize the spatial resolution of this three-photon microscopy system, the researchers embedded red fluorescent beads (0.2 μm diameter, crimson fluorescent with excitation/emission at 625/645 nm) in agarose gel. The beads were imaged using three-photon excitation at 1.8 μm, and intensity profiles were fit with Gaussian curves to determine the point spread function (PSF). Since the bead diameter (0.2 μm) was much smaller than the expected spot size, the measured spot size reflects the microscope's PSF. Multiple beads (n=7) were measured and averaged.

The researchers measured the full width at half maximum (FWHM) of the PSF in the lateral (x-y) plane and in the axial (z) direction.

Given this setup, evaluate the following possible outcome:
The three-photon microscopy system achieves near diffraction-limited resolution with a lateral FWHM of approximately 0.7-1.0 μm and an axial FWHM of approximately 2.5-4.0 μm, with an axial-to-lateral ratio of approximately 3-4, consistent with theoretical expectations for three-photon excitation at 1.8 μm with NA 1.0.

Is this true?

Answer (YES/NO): NO